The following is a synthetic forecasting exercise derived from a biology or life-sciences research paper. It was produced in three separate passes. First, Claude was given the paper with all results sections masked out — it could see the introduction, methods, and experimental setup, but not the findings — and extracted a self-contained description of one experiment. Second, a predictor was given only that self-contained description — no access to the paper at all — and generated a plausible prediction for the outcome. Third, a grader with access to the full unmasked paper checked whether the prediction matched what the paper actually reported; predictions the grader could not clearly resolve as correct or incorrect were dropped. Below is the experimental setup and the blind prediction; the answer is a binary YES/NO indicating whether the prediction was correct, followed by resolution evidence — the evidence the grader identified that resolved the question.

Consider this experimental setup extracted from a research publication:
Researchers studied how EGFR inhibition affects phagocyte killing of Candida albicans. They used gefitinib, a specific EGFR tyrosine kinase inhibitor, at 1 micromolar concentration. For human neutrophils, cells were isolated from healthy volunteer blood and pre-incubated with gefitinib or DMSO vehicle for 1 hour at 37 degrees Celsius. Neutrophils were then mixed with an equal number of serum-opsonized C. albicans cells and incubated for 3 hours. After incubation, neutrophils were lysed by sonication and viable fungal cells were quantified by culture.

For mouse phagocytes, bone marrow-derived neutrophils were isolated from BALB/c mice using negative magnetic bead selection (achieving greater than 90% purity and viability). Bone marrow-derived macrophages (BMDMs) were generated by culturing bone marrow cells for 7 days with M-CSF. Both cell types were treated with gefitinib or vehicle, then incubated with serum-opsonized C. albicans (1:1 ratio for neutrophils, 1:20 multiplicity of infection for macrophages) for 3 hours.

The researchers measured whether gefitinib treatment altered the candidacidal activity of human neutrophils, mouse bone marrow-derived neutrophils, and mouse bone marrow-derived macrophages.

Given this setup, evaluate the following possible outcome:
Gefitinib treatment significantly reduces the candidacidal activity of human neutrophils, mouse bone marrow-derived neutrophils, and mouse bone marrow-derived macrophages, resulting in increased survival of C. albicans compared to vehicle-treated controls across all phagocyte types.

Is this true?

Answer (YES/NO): NO